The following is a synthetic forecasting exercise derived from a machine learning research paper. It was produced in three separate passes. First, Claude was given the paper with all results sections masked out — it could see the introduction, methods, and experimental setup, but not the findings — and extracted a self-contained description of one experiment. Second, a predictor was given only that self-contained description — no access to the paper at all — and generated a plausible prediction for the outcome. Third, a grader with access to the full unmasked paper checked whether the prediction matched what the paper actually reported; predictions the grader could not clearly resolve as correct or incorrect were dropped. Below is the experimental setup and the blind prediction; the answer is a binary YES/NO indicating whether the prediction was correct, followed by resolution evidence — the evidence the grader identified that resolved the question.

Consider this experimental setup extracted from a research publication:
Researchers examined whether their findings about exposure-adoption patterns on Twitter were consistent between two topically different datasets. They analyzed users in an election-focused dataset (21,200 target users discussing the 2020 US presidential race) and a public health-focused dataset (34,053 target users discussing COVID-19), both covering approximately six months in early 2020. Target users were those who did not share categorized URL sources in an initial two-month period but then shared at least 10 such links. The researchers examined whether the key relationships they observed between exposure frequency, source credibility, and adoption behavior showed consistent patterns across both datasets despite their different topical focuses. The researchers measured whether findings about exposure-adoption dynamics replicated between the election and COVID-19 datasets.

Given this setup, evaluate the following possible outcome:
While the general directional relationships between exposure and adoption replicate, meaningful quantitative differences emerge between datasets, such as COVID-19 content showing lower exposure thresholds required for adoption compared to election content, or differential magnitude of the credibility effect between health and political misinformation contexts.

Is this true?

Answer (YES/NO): NO